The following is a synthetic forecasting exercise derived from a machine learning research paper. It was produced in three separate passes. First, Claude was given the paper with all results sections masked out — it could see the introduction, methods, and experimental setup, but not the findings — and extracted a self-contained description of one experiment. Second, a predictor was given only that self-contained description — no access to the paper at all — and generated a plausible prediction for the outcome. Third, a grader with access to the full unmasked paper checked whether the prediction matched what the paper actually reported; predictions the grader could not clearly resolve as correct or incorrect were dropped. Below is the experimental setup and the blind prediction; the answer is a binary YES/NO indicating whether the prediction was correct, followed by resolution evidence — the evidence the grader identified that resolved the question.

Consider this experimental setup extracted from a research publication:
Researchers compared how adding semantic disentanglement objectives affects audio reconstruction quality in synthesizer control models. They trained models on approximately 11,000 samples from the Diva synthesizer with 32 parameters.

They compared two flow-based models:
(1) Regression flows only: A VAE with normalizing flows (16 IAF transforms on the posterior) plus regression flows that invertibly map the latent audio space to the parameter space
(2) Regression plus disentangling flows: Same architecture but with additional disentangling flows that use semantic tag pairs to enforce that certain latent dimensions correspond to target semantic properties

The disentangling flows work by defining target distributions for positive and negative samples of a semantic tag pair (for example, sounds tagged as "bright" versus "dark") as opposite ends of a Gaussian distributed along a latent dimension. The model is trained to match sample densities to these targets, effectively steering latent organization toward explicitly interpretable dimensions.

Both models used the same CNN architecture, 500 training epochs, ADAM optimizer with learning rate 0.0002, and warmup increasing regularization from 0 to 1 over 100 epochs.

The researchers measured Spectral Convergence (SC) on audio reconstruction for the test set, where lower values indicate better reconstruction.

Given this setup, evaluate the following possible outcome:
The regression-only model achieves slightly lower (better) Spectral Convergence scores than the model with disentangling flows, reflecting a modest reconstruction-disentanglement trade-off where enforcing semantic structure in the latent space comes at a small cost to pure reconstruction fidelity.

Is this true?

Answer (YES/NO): YES